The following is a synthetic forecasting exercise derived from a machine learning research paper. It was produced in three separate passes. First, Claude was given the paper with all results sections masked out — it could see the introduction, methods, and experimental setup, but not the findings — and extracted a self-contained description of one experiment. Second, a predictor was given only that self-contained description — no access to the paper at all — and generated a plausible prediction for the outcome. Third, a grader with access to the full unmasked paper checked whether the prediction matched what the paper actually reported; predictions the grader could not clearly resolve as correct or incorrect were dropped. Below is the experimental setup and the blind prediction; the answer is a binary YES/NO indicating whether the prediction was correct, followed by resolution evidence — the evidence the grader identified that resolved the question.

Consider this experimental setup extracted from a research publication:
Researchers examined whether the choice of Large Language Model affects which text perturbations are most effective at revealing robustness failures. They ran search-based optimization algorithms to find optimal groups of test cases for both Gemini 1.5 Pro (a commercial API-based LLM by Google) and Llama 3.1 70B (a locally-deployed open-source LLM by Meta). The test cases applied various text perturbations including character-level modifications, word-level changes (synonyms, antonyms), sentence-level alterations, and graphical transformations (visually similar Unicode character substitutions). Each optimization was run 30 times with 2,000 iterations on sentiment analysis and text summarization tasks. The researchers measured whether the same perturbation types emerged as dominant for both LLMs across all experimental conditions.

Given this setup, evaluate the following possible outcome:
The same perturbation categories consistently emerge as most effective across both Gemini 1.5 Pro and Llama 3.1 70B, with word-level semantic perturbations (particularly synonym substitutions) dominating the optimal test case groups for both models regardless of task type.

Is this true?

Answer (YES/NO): NO